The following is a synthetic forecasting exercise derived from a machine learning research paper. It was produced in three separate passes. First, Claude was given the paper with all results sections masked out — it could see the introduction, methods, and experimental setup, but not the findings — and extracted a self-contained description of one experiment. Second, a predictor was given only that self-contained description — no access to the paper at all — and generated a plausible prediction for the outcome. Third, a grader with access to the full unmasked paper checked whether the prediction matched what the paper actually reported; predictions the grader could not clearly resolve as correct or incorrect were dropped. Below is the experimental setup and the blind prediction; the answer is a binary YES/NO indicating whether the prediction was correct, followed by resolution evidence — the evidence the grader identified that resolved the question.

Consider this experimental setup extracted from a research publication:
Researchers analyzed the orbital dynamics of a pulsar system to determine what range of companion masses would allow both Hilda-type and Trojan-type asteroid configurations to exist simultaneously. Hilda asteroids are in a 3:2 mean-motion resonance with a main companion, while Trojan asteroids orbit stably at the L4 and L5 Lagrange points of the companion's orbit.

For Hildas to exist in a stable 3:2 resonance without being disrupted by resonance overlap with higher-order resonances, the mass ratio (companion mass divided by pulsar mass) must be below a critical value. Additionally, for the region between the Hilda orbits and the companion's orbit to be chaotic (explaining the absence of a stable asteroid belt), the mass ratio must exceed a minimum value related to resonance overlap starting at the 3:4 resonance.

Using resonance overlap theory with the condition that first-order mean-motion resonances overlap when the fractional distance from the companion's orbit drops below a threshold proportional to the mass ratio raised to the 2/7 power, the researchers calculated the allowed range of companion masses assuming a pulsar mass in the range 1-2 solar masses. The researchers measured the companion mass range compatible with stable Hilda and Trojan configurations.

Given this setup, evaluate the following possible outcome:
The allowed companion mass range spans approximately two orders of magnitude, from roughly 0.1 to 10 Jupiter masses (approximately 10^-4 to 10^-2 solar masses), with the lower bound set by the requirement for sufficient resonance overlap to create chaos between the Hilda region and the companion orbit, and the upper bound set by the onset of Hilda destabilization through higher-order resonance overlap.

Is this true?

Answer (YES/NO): NO